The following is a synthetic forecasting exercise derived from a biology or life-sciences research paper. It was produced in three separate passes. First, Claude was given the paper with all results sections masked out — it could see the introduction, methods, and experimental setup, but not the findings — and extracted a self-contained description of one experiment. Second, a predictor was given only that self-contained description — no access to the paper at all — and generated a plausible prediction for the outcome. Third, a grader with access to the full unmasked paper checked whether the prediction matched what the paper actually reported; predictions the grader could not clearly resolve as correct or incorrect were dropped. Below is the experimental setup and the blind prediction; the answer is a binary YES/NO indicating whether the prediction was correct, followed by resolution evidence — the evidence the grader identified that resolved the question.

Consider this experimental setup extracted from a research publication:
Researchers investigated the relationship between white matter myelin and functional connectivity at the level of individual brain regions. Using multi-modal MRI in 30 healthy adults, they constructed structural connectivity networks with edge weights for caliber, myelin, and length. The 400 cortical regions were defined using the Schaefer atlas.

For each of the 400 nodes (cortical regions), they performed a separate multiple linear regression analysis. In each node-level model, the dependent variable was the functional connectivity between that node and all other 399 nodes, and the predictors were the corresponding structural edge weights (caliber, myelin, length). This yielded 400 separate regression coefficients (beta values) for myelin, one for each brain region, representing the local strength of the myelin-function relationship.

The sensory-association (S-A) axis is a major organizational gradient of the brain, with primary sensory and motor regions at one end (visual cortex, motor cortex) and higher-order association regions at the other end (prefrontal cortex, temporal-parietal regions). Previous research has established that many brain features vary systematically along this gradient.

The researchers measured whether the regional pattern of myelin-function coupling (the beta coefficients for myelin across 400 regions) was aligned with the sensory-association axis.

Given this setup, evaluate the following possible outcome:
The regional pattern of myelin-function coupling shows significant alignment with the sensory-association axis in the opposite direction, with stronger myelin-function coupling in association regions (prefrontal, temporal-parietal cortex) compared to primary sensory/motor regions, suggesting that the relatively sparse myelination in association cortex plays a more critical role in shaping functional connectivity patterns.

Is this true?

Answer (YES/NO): YES